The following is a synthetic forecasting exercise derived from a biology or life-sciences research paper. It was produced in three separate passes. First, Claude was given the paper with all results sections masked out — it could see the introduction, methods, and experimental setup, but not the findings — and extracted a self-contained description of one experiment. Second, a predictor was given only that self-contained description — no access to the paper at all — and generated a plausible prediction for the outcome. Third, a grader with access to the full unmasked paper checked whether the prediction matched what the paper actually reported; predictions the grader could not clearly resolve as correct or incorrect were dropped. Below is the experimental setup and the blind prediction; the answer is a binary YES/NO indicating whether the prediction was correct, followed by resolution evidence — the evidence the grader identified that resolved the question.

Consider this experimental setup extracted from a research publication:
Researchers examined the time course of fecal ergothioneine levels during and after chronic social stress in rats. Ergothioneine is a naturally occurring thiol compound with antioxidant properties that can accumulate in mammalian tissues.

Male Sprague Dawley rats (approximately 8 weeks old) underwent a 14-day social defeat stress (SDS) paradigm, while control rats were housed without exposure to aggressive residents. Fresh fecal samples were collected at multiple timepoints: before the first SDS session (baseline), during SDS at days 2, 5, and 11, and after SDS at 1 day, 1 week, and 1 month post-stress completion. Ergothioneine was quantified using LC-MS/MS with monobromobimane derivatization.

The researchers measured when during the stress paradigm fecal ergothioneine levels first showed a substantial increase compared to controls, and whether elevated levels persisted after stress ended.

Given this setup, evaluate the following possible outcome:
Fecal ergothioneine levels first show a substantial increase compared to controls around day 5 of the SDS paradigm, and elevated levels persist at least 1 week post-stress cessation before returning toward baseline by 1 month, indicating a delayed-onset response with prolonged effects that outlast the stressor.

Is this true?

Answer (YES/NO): NO